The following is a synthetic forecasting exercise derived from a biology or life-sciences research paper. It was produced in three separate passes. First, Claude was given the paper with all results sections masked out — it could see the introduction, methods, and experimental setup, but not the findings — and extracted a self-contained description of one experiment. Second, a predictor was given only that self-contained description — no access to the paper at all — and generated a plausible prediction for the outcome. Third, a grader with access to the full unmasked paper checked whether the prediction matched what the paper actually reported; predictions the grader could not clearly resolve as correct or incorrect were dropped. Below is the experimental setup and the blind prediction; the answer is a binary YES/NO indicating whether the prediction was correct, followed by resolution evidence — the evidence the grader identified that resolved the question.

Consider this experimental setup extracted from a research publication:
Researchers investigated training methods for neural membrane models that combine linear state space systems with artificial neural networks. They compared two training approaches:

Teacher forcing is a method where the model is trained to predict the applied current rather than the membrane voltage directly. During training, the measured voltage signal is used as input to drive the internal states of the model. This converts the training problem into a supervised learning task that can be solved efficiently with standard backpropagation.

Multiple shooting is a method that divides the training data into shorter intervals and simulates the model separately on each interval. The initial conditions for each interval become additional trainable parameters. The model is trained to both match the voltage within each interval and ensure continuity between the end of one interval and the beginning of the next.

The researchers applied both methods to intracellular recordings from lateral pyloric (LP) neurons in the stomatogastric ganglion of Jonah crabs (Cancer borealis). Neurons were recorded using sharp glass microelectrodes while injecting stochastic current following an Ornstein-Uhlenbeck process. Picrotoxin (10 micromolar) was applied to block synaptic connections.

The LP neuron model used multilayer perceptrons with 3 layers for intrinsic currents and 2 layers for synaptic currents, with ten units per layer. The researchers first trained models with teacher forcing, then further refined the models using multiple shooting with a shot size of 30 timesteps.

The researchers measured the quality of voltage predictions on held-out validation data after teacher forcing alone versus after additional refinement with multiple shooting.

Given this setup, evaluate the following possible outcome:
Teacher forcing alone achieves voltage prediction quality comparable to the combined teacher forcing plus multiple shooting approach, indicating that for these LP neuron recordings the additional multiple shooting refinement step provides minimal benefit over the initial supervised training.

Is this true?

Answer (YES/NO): NO